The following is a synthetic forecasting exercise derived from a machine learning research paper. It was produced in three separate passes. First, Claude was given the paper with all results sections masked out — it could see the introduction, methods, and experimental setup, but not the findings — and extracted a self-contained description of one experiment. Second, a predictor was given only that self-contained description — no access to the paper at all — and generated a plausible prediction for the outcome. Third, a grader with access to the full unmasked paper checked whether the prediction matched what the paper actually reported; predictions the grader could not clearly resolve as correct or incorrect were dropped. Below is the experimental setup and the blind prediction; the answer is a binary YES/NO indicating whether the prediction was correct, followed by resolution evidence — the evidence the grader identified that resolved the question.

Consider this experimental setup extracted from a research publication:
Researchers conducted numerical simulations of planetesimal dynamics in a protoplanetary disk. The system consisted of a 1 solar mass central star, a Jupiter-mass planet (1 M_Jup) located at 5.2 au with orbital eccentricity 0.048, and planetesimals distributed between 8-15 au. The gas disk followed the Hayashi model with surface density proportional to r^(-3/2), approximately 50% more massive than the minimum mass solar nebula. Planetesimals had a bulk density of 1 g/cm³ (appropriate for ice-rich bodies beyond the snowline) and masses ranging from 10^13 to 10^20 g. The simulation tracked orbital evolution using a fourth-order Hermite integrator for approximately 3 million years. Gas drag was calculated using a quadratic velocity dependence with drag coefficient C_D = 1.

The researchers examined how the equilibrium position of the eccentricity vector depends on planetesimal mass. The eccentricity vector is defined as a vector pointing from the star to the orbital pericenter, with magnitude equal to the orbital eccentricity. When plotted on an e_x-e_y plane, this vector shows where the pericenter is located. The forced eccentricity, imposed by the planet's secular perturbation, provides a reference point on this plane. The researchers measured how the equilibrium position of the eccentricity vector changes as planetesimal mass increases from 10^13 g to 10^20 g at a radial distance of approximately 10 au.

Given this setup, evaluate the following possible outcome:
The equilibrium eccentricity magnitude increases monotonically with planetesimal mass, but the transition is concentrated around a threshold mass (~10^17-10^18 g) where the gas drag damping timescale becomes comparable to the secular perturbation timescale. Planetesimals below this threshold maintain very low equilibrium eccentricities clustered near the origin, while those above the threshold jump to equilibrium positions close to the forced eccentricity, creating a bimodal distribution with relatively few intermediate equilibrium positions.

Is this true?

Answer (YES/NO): NO